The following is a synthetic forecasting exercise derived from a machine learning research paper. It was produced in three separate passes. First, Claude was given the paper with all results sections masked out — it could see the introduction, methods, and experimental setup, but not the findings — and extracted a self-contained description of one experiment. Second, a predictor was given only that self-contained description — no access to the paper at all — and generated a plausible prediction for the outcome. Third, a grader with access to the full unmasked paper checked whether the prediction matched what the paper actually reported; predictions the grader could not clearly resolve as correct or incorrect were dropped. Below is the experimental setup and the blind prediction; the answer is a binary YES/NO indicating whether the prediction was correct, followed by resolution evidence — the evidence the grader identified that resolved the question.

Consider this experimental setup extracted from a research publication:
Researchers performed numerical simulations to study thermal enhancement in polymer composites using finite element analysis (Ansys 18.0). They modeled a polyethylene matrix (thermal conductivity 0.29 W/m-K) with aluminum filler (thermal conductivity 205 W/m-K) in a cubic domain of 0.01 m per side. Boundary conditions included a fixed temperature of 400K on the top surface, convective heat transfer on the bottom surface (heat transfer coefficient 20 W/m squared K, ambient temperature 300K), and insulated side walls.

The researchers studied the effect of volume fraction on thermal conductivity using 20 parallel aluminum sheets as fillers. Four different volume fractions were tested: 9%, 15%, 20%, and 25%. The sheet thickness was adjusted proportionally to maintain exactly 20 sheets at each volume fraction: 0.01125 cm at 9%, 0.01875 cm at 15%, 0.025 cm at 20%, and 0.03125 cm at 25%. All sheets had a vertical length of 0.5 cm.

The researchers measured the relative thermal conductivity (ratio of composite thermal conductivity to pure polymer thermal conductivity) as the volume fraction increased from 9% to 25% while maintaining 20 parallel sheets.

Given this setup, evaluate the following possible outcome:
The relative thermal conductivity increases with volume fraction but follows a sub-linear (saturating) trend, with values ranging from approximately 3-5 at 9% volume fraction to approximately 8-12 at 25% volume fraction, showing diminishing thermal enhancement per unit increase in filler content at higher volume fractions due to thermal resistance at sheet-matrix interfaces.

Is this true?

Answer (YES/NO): NO